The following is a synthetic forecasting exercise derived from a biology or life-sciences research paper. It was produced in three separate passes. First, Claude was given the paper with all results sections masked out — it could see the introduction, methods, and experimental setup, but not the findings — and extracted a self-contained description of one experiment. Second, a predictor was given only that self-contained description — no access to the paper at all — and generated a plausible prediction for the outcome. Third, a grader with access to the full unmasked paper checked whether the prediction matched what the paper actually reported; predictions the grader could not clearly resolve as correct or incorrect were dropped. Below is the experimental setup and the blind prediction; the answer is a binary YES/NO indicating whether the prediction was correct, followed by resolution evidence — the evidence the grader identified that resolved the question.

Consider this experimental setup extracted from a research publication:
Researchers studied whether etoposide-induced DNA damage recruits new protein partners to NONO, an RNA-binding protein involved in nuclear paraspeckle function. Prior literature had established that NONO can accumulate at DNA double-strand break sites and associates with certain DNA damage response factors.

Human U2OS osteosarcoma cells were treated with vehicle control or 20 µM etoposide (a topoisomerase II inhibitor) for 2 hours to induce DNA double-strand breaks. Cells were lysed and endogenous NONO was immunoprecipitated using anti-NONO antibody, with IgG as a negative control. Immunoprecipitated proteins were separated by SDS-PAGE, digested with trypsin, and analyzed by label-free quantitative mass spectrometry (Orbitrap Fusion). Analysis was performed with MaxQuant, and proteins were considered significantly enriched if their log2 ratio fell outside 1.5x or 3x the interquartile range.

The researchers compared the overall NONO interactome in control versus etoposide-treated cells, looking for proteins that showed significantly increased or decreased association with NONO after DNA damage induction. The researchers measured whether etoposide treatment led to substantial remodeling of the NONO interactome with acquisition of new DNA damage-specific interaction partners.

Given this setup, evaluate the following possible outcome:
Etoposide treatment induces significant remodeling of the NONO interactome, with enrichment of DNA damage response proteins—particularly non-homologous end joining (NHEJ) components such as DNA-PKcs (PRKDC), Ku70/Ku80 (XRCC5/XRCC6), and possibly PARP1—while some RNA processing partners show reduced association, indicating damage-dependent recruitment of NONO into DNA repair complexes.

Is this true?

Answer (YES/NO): NO